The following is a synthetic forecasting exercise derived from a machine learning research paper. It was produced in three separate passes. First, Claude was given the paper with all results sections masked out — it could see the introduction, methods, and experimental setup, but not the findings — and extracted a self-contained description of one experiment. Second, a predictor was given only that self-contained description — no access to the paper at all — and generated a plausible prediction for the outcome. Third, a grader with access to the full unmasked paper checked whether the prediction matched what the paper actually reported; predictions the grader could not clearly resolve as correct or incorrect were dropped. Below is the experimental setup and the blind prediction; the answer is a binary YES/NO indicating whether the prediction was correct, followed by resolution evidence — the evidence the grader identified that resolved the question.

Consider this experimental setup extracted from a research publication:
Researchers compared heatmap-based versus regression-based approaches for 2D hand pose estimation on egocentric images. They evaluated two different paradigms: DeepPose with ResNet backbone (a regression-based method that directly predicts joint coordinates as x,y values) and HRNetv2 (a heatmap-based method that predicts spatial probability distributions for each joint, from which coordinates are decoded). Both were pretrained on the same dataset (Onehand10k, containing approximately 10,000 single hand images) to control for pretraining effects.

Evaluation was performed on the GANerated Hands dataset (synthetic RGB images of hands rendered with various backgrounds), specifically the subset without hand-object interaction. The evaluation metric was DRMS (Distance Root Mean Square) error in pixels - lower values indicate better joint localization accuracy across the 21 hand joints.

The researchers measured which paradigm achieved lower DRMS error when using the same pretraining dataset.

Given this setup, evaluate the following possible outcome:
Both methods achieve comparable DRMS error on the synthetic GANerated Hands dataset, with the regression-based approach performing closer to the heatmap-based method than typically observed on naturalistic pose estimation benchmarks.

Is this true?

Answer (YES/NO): NO